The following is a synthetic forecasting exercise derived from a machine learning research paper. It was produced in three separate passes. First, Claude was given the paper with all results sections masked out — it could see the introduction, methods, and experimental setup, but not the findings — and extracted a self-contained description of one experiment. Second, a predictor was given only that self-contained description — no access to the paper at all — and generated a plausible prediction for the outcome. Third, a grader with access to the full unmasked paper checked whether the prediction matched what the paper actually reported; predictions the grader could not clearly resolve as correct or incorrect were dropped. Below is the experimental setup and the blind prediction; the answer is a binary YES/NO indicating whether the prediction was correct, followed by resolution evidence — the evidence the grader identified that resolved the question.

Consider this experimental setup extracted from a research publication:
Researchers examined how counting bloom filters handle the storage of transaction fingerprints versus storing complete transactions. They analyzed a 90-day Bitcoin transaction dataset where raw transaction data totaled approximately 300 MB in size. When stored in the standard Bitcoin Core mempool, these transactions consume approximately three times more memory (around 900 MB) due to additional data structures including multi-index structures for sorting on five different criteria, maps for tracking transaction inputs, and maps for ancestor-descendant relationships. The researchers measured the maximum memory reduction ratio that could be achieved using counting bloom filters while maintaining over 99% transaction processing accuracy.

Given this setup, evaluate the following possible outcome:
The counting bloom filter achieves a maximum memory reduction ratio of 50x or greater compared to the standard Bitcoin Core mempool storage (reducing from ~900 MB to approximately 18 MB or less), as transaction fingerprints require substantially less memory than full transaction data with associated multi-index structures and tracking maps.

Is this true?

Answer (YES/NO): YES